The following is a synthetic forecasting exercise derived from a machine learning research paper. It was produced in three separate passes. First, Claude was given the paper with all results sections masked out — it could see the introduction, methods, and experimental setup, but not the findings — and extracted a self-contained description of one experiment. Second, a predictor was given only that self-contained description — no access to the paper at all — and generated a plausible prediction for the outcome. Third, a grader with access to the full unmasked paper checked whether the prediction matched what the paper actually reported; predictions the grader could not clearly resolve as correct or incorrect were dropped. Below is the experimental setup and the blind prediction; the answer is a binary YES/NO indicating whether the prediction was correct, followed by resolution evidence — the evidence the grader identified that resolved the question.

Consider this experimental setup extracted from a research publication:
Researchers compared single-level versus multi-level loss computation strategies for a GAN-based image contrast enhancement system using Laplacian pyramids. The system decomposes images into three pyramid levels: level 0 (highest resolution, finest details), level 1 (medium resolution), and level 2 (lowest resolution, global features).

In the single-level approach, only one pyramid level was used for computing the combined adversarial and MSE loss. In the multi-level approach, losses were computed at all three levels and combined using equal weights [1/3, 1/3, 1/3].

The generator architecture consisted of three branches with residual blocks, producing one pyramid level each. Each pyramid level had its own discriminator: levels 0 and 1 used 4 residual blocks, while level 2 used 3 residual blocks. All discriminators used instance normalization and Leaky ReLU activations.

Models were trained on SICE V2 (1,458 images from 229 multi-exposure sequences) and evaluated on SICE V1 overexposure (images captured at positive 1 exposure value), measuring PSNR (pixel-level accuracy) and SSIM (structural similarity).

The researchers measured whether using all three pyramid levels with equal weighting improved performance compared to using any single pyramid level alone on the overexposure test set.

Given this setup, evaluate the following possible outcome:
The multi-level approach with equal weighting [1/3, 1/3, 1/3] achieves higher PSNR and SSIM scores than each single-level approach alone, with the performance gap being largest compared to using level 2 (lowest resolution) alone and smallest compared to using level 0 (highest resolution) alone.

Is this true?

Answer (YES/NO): NO